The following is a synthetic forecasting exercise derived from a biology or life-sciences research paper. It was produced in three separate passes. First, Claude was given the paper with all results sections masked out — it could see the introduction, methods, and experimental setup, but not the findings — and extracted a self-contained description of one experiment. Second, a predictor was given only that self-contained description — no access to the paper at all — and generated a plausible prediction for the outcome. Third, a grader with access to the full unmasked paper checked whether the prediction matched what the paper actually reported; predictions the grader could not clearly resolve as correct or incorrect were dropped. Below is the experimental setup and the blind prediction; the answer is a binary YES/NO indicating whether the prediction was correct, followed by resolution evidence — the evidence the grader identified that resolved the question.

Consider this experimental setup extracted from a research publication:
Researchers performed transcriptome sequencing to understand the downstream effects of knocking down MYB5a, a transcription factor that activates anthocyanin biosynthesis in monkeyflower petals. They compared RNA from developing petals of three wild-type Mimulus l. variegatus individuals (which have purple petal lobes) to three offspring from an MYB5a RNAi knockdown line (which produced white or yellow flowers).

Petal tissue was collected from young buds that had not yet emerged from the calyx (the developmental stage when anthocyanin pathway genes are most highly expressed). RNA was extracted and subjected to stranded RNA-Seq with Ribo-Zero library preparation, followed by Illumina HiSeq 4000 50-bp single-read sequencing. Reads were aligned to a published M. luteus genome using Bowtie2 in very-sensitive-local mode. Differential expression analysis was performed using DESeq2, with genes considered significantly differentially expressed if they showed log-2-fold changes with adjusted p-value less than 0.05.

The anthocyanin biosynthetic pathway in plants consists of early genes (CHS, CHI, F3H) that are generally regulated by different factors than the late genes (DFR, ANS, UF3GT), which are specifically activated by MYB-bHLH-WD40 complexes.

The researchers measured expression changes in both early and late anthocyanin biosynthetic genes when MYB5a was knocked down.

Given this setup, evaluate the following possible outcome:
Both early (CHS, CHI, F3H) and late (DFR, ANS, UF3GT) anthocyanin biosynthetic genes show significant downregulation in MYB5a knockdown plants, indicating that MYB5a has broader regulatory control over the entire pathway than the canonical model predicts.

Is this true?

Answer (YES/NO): NO